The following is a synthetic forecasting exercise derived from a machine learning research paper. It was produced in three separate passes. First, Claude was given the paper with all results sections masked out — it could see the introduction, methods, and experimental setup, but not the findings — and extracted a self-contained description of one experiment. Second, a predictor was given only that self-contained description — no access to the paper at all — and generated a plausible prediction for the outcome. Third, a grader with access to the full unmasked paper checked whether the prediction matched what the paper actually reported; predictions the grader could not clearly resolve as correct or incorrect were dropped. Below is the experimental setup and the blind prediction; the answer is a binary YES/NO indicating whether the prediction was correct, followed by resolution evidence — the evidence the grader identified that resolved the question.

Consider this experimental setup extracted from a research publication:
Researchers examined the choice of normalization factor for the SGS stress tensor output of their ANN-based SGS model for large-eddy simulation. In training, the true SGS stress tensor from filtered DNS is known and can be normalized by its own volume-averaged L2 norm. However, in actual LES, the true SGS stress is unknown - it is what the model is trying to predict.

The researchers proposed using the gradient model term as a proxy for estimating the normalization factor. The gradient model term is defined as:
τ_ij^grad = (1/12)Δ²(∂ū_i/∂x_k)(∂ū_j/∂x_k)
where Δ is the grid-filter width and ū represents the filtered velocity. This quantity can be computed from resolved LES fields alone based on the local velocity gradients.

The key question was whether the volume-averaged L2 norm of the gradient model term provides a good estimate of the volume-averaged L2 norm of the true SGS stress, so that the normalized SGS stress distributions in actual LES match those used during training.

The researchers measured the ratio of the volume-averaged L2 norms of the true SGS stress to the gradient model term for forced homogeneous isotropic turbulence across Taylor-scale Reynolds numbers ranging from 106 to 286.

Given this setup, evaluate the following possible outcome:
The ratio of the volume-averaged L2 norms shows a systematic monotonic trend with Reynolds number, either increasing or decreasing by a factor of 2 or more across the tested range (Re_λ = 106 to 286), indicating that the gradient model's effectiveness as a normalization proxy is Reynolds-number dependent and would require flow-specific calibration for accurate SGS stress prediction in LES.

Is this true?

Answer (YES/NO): NO